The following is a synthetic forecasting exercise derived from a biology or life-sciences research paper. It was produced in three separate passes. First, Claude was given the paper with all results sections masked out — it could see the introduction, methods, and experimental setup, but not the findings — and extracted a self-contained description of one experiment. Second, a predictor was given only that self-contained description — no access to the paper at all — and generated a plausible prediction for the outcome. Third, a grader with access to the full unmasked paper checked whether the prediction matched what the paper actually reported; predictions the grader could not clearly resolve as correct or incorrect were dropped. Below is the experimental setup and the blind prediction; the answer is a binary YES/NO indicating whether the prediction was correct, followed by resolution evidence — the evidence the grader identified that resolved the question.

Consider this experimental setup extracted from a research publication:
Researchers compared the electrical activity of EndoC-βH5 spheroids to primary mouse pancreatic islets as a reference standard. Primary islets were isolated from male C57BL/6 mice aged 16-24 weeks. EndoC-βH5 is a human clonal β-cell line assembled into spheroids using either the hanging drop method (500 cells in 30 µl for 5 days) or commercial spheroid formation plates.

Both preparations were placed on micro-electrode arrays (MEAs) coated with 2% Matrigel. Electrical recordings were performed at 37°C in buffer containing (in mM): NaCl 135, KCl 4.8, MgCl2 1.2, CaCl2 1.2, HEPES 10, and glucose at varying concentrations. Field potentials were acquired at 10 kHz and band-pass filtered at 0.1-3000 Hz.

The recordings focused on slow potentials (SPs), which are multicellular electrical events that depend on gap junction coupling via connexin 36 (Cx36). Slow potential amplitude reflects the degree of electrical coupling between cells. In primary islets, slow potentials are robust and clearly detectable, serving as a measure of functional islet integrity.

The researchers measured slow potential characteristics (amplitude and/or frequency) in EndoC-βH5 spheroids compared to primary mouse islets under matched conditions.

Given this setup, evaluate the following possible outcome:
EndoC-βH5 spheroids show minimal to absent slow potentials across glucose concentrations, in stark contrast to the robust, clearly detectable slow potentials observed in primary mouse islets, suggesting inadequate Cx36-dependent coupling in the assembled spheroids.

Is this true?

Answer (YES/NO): NO